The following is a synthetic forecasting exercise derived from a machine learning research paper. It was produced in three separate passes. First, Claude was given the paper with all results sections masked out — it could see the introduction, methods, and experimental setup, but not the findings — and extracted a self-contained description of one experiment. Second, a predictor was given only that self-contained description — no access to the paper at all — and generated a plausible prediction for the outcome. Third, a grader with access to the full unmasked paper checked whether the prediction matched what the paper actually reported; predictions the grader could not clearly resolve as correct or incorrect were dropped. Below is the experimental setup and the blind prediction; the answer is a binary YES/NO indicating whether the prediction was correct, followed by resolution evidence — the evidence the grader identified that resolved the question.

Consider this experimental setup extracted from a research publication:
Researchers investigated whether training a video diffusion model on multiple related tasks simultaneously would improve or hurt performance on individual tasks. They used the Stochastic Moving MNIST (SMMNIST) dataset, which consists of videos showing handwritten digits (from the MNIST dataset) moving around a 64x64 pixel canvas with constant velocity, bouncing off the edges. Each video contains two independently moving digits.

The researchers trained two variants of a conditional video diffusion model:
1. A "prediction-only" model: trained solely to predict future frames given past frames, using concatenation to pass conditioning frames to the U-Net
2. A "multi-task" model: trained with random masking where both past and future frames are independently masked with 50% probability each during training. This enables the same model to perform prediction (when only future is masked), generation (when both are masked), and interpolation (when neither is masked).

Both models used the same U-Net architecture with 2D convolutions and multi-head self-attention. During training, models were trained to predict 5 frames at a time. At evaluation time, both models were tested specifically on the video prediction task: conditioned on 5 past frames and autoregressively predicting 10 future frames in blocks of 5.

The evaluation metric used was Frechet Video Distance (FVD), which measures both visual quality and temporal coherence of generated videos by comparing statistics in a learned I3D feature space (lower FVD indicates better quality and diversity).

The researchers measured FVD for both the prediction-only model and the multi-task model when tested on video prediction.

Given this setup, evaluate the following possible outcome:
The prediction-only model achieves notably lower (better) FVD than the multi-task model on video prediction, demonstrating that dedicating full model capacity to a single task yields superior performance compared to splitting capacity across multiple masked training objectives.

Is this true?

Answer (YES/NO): NO